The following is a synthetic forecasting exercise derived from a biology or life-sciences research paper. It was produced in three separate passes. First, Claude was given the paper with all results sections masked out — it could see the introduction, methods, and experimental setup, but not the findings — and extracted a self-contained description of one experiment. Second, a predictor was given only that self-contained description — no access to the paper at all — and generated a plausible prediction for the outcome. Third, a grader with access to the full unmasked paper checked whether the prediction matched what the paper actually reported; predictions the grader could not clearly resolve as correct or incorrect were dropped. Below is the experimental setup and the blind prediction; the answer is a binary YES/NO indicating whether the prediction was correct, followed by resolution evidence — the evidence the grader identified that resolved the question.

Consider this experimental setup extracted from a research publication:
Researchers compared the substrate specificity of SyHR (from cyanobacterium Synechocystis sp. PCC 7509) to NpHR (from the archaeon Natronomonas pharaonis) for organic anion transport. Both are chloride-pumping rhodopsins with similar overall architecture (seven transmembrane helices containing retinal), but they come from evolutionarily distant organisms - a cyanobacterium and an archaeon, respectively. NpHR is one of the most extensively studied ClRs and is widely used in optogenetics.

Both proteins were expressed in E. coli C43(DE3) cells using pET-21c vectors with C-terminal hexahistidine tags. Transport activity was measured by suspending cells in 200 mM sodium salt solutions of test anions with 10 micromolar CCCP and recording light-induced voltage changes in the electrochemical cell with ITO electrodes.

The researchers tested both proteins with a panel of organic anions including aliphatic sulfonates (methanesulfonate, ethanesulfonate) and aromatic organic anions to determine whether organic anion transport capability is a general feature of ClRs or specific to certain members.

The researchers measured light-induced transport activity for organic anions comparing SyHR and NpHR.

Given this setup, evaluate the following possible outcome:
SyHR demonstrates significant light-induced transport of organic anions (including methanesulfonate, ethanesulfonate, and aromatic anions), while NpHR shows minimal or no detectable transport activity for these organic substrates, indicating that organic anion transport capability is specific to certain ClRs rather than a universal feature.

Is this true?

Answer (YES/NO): NO